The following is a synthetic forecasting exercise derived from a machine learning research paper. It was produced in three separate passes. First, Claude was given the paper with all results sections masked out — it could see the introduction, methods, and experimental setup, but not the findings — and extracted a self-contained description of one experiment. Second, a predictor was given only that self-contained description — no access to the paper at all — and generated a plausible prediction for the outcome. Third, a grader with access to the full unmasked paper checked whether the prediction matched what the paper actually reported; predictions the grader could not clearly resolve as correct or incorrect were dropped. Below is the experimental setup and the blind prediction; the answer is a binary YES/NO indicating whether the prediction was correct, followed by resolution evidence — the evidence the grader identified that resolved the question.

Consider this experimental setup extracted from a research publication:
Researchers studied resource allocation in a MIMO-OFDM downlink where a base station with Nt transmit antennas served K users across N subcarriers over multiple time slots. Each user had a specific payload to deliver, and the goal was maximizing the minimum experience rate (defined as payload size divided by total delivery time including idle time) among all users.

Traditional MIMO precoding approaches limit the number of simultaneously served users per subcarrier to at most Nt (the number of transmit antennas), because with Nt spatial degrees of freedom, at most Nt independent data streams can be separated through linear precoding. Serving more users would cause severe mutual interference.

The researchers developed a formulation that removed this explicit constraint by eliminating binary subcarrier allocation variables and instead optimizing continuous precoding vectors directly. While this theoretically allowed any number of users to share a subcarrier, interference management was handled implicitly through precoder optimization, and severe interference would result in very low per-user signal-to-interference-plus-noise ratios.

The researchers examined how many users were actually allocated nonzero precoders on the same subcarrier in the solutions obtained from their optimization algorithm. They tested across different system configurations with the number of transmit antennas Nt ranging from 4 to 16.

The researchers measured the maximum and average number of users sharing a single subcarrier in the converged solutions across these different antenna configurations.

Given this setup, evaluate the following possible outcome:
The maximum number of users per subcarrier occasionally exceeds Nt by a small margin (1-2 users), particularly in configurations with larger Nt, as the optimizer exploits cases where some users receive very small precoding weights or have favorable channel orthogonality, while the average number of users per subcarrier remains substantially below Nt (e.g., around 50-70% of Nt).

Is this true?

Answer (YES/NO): NO